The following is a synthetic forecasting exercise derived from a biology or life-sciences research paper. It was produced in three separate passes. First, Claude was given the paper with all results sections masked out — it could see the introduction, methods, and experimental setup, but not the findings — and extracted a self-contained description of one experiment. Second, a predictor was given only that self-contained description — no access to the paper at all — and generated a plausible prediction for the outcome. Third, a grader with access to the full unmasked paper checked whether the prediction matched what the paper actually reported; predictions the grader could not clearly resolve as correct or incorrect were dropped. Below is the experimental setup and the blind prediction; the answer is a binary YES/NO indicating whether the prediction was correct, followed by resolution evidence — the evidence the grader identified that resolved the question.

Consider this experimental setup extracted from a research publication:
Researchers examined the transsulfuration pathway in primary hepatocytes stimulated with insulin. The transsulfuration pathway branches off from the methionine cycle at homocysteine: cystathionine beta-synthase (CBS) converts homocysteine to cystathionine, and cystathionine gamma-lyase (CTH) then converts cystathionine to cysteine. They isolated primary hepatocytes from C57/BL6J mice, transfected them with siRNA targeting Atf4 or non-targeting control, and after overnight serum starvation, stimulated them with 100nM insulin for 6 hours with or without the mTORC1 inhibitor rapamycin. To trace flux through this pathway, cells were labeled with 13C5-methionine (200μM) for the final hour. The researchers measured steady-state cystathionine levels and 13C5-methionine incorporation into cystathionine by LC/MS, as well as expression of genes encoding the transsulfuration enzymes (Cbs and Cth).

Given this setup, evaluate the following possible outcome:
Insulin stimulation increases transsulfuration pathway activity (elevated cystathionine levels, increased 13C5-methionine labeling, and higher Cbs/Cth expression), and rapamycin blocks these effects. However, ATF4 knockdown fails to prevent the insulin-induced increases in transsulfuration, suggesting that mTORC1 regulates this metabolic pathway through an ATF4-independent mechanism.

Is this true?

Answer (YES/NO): NO